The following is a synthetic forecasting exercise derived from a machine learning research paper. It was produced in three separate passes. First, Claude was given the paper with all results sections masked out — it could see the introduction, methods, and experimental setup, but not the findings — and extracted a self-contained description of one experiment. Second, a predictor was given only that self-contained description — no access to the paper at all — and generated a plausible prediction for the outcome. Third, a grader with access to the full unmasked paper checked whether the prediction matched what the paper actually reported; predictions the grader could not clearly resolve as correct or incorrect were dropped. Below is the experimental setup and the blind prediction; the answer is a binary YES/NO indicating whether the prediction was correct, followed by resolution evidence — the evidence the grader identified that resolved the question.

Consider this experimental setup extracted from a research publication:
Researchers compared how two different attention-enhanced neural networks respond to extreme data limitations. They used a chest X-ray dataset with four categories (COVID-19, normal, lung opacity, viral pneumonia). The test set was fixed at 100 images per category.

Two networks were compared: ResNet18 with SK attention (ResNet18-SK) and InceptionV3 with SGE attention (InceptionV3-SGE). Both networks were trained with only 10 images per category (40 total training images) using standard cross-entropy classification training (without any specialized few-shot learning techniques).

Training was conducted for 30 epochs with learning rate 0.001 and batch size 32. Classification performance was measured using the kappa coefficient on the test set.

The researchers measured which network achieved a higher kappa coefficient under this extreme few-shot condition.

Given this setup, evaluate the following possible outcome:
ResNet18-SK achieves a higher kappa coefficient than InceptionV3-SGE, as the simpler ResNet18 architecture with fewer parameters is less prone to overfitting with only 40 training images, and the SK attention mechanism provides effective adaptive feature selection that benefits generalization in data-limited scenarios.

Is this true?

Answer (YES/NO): NO